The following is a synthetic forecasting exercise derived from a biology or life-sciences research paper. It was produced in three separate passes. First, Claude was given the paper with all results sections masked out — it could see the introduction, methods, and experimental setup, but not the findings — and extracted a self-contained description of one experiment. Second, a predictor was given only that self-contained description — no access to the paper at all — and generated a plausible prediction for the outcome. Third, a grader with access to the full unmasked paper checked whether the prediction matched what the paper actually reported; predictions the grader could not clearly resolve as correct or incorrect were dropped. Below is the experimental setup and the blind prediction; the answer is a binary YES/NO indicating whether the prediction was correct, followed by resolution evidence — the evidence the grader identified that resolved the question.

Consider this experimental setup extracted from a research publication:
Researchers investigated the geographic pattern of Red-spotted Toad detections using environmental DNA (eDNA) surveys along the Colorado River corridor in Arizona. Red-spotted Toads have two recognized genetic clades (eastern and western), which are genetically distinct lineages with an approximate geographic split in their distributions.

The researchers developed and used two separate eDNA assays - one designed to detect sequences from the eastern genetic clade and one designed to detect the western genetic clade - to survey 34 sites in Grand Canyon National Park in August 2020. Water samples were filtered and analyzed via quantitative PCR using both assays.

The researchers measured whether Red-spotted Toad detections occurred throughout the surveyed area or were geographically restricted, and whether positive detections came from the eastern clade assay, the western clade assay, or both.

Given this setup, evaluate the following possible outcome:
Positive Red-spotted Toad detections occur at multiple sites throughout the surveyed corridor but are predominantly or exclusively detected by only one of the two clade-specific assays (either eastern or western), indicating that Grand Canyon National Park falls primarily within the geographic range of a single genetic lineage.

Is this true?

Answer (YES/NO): NO